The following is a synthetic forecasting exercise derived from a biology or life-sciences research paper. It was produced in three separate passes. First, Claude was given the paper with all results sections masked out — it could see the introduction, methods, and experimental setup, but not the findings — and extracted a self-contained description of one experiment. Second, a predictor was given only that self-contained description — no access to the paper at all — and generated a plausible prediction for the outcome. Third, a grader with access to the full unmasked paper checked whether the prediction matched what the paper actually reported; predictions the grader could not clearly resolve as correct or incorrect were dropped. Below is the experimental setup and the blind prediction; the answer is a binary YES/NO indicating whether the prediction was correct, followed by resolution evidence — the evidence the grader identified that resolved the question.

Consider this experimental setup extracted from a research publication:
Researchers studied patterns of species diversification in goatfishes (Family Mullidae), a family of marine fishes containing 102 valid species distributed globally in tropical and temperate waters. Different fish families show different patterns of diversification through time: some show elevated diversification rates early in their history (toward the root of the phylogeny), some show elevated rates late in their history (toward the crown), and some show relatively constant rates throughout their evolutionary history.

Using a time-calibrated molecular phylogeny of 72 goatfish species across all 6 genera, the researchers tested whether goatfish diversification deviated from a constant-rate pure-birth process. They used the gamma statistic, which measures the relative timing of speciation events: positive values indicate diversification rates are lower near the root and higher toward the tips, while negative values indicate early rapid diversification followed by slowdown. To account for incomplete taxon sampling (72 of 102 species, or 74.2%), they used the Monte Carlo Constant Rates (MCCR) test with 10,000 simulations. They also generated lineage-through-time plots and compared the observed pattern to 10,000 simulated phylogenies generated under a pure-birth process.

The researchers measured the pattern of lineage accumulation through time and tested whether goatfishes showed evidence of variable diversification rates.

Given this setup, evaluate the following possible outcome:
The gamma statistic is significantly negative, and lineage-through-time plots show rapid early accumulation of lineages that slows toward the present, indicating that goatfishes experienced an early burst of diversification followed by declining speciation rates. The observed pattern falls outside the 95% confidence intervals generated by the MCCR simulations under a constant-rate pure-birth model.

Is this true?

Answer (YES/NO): NO